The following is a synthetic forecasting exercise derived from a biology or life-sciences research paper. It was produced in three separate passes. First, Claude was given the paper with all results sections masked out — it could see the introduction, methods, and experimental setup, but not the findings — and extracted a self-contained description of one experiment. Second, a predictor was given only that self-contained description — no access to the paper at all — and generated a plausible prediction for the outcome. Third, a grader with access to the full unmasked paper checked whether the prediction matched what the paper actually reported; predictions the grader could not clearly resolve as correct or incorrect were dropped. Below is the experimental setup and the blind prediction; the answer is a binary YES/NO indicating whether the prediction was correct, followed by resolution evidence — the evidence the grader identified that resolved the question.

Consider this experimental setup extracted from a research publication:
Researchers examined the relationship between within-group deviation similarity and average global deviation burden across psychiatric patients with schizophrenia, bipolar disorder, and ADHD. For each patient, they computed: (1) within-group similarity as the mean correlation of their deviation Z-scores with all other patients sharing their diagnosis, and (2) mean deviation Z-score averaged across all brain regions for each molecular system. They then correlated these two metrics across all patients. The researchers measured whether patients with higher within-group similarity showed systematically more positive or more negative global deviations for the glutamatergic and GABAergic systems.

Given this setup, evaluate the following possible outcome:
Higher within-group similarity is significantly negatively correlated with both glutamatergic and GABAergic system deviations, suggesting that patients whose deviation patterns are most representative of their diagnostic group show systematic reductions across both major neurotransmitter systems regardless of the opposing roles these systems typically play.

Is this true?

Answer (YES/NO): YES